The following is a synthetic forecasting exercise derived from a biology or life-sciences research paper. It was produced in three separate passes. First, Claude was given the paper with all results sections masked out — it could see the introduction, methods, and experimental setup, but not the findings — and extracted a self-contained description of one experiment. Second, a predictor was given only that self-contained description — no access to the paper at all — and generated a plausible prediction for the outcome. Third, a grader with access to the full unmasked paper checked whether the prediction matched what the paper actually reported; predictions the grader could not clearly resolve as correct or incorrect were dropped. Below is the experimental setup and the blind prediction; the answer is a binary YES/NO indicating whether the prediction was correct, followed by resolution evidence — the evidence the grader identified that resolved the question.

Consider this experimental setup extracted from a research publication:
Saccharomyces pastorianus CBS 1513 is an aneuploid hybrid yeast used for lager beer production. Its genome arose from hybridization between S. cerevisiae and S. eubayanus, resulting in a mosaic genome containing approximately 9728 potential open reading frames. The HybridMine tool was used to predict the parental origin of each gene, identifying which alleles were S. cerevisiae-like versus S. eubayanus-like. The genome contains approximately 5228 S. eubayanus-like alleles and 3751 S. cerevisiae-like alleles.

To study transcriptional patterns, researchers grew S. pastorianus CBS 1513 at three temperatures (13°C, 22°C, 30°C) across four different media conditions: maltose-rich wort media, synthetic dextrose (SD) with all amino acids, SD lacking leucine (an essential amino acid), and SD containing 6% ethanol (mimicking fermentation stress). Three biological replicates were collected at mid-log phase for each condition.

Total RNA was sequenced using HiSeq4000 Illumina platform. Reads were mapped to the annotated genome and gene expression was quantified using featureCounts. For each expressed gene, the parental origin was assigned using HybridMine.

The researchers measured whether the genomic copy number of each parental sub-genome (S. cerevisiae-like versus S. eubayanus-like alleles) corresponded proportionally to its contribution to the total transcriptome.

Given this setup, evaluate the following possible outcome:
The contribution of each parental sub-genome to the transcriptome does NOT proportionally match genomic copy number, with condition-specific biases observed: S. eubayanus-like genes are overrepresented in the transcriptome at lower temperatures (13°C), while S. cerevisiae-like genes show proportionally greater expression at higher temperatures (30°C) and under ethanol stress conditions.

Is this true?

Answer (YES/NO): NO